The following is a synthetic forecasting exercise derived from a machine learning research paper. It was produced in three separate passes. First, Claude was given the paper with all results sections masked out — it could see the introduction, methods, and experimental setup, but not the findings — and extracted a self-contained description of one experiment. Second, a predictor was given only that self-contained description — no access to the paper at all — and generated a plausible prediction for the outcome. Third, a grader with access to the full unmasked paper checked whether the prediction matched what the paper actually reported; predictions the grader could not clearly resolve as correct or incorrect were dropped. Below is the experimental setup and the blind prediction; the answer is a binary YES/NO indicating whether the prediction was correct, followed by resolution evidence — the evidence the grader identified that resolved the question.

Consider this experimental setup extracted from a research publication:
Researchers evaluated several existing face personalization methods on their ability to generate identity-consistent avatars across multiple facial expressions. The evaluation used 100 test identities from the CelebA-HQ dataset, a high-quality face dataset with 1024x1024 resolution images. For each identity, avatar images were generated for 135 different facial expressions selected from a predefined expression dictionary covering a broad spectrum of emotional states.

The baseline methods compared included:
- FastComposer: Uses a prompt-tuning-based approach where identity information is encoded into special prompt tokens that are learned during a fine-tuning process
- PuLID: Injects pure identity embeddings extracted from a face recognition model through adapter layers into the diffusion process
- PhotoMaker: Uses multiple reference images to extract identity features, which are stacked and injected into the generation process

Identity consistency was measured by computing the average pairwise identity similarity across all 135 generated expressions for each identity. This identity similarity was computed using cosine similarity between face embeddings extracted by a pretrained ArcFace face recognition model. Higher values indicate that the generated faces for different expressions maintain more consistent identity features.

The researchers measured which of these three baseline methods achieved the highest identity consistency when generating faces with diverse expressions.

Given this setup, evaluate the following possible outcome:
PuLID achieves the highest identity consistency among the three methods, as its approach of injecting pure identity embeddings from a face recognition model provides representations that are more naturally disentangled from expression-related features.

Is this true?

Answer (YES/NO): YES